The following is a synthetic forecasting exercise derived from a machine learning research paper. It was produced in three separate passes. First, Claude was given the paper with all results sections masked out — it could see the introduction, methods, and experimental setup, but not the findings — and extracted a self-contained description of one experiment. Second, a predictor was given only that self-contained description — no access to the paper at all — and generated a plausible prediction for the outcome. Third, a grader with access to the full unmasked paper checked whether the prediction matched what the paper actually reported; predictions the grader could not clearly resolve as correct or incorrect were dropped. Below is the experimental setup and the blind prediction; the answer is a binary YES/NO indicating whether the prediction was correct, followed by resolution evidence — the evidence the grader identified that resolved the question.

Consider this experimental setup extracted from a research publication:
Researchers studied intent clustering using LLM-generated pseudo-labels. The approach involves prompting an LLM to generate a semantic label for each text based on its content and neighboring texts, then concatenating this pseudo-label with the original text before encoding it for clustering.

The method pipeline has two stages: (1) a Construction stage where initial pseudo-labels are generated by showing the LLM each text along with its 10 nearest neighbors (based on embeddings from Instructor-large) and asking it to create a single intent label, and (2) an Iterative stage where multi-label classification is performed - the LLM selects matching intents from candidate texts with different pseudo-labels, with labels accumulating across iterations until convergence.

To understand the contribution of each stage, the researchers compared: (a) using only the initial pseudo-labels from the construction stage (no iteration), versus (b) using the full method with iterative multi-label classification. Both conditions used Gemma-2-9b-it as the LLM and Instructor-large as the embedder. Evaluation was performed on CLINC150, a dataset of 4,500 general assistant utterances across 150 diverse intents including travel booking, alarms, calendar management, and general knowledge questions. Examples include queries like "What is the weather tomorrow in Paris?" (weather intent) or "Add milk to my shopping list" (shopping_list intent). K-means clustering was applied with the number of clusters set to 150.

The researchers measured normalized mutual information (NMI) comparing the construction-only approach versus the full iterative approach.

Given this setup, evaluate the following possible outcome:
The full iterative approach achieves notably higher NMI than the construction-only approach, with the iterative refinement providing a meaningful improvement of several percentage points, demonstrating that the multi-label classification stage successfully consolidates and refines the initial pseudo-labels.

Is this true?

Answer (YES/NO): NO